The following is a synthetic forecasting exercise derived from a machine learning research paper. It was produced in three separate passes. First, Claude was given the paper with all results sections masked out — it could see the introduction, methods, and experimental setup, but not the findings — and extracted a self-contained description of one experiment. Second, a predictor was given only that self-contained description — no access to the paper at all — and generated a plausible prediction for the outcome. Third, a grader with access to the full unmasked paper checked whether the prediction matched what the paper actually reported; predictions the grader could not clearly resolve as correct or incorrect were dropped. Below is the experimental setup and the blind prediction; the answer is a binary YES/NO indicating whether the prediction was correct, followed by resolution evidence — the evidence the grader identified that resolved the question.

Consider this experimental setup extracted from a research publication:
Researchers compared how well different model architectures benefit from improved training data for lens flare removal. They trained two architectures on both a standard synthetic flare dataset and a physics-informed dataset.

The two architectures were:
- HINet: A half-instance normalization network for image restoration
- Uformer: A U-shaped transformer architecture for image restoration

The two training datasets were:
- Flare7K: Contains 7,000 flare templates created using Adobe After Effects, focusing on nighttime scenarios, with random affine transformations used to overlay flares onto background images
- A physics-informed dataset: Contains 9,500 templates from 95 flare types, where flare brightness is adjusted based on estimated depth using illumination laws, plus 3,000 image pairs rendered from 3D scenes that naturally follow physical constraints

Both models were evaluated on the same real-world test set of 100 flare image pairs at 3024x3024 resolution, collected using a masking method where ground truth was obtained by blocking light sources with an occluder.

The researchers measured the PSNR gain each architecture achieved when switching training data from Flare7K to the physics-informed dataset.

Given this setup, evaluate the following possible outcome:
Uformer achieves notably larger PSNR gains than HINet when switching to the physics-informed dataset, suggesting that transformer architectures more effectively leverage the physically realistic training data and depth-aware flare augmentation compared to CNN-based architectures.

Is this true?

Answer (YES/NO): YES